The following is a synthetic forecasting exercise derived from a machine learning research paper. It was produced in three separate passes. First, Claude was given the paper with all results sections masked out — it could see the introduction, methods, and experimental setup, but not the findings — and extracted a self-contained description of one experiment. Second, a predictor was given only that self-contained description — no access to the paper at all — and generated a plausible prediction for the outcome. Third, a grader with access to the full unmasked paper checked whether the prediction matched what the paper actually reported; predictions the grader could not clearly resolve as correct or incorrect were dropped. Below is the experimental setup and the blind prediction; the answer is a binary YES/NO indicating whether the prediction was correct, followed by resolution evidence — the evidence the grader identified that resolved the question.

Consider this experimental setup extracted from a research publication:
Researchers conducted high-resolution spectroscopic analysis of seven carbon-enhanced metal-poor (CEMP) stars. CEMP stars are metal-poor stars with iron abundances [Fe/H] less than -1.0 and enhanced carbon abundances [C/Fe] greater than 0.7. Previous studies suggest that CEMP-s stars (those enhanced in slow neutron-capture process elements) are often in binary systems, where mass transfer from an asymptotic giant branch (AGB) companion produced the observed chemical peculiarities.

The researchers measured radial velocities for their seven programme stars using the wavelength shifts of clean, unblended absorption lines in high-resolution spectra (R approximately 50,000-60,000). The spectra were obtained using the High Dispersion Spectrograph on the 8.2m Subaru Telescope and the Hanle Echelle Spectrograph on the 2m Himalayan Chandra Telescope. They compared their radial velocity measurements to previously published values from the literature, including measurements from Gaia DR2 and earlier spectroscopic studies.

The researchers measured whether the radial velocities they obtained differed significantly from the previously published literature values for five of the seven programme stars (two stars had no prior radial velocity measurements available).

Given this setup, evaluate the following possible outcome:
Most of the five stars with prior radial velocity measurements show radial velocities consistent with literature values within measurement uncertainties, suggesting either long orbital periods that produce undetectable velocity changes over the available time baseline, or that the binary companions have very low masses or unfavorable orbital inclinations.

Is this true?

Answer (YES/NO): NO